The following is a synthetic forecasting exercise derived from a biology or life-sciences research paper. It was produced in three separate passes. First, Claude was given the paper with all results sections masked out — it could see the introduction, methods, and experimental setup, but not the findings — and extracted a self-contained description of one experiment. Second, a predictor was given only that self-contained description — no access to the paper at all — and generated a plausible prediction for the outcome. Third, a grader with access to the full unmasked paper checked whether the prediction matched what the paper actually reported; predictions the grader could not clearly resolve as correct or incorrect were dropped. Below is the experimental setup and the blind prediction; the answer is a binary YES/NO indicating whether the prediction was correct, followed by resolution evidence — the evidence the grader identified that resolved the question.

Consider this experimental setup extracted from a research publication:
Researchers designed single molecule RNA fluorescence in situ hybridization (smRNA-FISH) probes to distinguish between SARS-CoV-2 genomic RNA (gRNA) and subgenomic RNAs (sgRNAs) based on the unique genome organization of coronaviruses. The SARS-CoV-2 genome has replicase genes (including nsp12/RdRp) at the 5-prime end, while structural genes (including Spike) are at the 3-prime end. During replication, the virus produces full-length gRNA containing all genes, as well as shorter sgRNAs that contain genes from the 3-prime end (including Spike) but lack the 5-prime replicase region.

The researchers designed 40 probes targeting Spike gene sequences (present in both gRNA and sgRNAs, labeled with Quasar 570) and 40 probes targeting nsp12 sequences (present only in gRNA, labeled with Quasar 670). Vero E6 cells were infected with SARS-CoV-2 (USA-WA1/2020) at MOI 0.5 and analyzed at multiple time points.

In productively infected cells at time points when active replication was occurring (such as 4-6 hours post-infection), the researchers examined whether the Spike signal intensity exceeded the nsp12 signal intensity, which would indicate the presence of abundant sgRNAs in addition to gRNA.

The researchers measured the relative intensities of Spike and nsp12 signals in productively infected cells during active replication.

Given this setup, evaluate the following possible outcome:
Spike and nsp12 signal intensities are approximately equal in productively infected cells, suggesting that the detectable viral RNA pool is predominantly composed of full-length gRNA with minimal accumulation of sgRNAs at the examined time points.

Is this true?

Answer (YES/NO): NO